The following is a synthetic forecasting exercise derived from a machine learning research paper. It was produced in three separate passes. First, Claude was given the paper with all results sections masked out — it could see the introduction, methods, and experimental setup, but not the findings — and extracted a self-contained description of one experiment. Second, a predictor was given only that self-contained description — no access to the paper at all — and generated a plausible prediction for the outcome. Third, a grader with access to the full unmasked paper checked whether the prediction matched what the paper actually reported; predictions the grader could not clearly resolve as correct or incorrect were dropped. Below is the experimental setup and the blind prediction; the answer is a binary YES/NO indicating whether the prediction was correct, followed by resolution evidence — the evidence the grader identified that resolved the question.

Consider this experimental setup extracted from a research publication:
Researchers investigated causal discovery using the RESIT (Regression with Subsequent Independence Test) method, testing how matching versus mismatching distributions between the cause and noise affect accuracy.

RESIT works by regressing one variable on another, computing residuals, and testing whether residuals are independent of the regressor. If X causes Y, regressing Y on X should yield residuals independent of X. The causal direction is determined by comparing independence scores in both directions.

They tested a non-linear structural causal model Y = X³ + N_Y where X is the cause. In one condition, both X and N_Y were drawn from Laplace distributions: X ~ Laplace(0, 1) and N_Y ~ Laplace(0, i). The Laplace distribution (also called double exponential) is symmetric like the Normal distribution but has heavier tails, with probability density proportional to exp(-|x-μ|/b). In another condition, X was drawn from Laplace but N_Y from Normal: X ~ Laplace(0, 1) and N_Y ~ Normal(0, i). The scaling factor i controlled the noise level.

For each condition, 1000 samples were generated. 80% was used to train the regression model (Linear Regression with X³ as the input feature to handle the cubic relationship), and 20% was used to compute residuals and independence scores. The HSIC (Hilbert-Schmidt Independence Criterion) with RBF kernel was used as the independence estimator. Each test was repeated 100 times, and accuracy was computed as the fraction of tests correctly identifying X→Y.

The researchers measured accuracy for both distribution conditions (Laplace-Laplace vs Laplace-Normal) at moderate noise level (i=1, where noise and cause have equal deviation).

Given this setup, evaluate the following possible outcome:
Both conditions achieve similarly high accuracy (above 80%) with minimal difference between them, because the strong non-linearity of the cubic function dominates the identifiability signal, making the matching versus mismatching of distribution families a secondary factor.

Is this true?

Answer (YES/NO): YES